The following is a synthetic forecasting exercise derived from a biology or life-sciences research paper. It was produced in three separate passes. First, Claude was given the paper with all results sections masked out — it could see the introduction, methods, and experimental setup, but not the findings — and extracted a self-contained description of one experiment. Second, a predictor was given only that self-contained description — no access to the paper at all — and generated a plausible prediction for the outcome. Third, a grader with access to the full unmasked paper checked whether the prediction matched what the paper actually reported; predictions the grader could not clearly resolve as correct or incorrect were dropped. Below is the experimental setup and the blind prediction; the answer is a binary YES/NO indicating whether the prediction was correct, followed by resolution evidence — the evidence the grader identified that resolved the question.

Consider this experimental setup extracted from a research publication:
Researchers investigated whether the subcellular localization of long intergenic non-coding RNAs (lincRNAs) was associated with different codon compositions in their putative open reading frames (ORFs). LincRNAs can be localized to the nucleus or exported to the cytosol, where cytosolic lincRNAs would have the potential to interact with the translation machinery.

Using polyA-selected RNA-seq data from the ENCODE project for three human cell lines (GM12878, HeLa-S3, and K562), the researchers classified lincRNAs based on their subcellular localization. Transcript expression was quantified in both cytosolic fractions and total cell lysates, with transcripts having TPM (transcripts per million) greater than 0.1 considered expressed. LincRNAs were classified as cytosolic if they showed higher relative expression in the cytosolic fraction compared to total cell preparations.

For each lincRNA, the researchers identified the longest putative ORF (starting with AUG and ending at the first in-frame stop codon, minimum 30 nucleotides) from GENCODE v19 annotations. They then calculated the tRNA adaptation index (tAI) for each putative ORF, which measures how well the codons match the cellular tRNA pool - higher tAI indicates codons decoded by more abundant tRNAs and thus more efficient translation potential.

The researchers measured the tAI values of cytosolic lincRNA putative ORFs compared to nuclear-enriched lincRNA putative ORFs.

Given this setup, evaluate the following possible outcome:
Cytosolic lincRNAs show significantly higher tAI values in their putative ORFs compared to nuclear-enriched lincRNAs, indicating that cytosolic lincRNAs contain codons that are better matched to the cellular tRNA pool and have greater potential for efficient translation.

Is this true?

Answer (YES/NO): NO